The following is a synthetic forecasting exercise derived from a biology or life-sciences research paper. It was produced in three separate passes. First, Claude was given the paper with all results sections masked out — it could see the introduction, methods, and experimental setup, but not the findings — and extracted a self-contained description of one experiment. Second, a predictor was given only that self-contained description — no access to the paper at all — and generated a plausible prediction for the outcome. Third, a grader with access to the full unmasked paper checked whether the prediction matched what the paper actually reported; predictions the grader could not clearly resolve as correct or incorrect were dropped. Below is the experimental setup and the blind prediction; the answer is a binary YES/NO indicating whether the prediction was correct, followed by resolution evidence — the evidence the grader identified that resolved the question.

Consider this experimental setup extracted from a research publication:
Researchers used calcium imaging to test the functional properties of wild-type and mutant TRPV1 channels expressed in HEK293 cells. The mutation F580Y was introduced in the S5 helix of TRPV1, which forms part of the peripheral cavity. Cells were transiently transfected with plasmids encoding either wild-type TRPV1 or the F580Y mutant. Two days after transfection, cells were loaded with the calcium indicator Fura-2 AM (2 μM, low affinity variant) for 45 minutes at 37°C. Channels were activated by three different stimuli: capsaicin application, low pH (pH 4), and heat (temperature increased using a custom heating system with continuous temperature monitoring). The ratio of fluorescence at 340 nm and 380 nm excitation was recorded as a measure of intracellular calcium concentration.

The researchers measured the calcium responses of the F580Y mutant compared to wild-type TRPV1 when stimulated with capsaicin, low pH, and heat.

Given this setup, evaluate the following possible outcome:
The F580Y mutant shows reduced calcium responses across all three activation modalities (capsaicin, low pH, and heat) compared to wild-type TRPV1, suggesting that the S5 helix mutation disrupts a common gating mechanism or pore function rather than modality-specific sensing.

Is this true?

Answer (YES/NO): NO